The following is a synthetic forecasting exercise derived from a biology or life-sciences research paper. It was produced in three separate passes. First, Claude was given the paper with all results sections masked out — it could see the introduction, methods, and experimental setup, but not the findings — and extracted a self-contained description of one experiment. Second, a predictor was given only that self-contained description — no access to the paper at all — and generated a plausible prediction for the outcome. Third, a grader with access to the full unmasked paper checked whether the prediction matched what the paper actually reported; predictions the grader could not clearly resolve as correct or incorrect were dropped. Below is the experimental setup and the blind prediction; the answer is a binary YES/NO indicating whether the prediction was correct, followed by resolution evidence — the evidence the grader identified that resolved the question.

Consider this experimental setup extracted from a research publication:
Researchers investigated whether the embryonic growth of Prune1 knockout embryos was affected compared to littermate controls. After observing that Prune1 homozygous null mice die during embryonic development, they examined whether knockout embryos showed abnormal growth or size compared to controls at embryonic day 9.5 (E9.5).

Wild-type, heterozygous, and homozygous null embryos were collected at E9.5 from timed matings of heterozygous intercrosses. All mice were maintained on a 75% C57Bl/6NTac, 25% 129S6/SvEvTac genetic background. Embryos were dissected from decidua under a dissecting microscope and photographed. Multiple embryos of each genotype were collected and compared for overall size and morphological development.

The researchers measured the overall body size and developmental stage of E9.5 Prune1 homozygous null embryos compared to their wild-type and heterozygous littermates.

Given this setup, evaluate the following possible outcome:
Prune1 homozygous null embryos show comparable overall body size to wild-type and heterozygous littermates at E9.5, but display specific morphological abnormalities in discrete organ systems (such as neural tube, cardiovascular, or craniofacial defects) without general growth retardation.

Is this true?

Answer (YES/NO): NO